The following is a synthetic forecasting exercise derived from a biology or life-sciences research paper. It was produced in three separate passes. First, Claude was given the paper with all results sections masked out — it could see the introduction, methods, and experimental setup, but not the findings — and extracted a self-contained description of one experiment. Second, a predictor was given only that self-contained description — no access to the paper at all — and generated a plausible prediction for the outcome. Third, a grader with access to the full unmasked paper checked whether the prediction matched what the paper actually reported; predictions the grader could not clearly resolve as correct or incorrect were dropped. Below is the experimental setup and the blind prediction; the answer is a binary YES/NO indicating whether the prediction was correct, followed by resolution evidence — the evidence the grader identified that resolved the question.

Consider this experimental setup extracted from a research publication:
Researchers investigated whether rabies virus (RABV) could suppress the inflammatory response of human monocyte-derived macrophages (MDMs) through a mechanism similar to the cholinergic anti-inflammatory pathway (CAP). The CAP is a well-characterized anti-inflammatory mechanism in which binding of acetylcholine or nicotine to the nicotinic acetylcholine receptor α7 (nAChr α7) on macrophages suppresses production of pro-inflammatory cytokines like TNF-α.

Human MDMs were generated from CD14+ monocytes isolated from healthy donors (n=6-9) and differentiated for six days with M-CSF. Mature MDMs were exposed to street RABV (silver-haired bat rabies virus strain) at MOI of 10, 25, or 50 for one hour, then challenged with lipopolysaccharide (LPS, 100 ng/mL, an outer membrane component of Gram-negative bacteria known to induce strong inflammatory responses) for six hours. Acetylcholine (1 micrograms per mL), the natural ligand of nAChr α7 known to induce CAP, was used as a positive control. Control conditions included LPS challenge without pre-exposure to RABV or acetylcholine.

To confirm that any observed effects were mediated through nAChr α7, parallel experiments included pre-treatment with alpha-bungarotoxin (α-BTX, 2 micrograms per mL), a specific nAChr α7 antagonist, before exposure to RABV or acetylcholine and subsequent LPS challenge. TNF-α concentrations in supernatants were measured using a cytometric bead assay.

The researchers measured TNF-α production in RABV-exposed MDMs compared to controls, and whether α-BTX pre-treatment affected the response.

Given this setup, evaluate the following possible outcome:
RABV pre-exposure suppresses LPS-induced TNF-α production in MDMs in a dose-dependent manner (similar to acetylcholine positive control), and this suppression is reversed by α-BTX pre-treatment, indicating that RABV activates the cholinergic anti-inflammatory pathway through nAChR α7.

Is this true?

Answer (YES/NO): NO